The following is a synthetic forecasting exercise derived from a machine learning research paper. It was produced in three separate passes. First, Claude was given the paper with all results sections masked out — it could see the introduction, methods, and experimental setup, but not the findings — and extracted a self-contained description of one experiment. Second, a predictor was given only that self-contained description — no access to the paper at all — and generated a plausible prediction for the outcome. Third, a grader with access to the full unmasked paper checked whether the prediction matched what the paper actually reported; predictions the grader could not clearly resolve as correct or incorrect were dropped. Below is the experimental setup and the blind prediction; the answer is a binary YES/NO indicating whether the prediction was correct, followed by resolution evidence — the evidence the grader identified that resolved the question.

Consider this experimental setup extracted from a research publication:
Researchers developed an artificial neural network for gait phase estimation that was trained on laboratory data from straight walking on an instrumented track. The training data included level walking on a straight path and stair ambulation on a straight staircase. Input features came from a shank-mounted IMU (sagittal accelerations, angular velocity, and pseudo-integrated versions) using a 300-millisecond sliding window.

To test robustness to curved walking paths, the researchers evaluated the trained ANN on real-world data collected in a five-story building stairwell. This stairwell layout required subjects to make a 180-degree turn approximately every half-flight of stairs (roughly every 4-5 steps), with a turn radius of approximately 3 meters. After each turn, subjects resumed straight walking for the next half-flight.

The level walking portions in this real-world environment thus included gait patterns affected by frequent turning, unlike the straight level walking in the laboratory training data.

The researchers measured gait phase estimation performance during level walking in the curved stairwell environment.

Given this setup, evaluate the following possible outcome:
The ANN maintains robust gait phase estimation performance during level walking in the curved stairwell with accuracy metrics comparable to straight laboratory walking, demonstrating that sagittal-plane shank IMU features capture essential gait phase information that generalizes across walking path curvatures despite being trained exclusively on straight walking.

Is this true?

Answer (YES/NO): YES